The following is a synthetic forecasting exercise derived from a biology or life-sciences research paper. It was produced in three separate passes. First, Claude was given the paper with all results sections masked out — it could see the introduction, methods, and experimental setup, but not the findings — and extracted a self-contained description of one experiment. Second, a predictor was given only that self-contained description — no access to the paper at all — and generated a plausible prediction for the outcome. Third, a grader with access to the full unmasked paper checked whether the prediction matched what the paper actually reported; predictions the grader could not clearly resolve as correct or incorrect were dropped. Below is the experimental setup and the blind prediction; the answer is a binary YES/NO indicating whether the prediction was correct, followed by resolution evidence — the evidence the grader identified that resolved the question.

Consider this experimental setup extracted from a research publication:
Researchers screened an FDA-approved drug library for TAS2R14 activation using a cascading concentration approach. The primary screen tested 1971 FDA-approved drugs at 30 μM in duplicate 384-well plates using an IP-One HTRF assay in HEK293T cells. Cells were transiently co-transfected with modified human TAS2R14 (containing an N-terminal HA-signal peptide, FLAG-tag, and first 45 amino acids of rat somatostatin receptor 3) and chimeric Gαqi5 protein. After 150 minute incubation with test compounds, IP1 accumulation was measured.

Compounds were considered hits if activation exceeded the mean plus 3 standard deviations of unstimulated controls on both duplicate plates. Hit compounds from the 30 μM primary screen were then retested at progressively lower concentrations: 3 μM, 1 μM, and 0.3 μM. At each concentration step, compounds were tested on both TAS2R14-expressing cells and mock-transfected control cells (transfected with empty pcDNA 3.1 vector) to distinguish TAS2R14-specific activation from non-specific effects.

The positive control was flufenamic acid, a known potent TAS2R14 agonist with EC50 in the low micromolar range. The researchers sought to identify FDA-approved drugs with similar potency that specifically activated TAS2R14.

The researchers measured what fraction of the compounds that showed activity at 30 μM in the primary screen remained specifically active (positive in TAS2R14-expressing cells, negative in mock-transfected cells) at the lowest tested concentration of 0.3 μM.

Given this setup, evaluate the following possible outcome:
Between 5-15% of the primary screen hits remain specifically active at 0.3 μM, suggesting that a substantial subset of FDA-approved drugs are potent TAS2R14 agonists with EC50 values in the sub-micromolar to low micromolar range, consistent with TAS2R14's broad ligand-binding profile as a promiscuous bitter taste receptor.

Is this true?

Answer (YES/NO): YES